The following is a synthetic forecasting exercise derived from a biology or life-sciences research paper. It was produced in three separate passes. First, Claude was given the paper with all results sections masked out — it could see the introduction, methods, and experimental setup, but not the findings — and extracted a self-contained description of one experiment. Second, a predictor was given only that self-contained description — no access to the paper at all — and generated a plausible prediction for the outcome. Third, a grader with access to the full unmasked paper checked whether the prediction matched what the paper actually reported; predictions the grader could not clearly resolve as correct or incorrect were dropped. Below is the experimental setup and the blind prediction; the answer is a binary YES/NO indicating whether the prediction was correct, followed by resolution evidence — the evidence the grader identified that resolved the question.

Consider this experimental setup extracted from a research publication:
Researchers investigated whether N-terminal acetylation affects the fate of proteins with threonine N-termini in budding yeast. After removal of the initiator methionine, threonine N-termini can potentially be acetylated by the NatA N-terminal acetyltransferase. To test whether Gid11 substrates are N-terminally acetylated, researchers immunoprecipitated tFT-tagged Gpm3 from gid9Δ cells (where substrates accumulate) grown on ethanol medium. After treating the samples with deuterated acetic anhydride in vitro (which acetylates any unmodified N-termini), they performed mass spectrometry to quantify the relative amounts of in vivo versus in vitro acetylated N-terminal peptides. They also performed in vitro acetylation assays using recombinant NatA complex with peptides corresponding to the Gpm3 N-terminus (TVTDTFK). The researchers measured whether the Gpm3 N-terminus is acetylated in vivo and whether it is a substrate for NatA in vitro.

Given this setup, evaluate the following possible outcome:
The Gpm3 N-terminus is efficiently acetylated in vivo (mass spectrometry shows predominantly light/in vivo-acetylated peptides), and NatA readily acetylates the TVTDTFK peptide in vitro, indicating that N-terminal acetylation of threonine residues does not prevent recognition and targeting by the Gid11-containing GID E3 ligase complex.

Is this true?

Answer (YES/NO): NO